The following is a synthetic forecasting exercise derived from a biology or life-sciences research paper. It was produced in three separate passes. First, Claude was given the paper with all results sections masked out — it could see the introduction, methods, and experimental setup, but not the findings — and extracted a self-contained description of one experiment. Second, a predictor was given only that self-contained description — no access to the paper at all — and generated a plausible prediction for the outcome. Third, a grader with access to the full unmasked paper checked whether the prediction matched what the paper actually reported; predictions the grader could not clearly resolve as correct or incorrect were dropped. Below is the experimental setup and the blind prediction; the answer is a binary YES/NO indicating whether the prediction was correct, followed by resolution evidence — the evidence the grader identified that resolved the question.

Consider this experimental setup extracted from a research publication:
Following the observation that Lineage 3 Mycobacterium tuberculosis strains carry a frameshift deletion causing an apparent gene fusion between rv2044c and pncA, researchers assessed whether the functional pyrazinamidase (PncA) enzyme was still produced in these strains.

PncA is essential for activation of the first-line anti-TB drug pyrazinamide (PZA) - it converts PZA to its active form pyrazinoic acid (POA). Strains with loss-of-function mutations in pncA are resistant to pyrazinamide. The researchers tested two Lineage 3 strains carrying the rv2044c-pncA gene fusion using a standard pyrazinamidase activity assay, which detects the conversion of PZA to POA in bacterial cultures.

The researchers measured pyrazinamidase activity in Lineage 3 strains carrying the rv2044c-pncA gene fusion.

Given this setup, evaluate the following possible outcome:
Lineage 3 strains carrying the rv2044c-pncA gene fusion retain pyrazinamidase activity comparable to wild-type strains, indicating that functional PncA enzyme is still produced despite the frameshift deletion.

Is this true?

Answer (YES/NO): YES